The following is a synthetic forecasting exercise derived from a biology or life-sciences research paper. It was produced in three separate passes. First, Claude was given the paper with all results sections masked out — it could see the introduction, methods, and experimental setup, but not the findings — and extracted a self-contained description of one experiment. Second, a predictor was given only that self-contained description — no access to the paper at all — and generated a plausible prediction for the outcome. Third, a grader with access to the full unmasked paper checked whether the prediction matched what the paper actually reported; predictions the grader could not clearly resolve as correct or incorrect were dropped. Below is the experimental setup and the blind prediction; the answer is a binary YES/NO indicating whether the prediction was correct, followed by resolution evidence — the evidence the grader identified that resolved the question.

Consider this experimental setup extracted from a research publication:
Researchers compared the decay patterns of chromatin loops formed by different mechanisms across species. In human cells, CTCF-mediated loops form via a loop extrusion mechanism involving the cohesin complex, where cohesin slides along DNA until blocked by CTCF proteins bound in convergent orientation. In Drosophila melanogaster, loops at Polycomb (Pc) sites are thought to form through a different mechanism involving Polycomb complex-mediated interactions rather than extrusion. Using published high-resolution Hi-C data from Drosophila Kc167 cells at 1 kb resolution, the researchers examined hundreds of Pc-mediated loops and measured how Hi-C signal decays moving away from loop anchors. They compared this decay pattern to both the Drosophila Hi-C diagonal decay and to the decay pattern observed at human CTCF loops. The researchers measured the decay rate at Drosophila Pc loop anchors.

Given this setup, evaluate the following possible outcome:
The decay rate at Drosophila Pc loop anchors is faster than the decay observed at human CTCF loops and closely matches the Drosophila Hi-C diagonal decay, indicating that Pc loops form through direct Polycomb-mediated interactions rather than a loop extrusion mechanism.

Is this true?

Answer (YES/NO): YES